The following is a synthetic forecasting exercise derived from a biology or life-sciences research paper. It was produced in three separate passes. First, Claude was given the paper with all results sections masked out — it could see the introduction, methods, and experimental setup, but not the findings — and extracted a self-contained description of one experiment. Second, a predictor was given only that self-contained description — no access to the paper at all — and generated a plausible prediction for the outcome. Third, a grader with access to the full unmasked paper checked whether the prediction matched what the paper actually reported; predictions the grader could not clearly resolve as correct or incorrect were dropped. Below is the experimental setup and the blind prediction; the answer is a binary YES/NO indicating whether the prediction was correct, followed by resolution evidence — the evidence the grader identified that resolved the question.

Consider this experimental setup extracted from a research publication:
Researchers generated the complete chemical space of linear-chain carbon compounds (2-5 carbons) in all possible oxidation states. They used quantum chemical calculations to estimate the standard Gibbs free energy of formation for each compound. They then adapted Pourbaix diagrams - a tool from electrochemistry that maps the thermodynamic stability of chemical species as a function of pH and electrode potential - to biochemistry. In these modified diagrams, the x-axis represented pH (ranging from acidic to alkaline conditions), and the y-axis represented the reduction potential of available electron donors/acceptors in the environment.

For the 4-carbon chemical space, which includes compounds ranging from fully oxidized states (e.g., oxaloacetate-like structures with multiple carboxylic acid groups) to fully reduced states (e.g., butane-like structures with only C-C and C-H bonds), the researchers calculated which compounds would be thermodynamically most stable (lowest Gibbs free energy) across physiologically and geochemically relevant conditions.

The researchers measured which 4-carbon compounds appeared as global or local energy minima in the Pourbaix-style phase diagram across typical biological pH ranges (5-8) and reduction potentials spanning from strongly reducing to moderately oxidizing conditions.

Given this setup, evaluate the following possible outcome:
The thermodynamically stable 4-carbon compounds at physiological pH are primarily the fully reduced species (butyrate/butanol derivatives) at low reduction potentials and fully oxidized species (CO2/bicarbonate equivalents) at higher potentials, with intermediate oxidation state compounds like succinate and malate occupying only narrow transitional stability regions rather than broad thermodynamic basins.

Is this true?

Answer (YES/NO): NO